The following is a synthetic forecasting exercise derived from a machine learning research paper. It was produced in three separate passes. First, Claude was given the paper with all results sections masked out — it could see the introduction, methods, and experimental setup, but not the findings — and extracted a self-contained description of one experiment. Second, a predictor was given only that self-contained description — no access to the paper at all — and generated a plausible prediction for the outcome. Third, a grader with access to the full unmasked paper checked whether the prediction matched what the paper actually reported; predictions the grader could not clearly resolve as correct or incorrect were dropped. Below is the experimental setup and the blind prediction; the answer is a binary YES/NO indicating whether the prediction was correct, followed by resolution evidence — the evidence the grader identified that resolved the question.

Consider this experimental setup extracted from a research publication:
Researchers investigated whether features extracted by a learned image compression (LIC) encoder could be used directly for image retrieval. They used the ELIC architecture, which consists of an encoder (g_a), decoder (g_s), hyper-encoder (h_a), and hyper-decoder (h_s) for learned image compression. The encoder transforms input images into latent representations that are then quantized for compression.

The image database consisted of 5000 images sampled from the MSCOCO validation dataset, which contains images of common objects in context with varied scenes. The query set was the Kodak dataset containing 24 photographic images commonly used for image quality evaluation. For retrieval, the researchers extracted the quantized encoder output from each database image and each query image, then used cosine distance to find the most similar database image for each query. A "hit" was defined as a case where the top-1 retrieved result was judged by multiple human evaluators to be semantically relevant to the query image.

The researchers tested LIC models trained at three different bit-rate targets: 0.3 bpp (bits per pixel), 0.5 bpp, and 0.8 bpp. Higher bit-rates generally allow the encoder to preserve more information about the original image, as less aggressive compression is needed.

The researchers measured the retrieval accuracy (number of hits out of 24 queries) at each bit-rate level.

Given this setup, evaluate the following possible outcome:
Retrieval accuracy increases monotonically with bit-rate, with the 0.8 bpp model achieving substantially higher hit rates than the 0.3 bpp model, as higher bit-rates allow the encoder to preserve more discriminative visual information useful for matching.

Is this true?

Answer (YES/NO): NO